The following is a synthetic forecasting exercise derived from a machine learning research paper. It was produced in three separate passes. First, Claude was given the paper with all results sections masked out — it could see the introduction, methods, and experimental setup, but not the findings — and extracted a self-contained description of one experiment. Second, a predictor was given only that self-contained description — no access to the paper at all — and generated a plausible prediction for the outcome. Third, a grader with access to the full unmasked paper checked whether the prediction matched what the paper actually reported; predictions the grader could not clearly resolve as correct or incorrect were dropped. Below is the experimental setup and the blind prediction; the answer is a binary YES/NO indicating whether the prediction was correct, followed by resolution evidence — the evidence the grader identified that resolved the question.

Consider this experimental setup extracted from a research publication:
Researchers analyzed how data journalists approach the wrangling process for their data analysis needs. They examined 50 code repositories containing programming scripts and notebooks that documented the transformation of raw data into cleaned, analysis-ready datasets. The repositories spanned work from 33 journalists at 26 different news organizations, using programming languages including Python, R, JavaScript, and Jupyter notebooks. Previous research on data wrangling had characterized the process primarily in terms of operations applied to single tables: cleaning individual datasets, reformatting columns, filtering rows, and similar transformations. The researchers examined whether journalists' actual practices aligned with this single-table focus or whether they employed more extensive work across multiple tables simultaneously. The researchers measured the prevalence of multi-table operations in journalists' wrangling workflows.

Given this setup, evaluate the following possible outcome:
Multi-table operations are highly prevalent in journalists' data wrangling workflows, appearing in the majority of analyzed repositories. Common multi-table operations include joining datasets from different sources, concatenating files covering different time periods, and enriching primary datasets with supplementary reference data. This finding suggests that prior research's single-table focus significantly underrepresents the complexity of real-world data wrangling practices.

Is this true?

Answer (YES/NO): YES